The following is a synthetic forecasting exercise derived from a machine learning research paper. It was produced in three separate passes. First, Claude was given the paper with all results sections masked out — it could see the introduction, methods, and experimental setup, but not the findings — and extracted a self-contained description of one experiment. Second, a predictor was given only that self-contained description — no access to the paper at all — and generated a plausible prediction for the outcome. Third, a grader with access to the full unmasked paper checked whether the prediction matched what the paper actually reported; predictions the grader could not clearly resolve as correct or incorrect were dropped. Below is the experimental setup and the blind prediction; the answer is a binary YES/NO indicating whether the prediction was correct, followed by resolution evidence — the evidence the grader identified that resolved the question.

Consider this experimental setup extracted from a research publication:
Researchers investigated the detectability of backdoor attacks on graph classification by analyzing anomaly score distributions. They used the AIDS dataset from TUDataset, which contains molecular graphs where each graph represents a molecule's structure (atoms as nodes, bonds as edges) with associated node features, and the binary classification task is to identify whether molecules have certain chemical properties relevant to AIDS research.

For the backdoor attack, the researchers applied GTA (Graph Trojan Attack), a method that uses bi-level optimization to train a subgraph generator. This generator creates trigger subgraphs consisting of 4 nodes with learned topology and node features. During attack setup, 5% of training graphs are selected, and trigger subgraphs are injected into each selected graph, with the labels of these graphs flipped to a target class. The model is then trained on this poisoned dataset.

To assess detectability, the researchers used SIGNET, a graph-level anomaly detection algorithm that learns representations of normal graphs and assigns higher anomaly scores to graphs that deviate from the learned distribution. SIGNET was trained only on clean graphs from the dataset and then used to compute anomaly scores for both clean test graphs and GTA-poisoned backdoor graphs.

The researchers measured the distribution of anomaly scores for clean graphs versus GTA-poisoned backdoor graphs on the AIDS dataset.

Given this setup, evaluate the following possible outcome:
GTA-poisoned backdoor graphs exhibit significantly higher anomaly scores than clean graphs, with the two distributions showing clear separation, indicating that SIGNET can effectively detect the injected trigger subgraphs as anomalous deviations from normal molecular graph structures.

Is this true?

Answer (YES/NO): YES